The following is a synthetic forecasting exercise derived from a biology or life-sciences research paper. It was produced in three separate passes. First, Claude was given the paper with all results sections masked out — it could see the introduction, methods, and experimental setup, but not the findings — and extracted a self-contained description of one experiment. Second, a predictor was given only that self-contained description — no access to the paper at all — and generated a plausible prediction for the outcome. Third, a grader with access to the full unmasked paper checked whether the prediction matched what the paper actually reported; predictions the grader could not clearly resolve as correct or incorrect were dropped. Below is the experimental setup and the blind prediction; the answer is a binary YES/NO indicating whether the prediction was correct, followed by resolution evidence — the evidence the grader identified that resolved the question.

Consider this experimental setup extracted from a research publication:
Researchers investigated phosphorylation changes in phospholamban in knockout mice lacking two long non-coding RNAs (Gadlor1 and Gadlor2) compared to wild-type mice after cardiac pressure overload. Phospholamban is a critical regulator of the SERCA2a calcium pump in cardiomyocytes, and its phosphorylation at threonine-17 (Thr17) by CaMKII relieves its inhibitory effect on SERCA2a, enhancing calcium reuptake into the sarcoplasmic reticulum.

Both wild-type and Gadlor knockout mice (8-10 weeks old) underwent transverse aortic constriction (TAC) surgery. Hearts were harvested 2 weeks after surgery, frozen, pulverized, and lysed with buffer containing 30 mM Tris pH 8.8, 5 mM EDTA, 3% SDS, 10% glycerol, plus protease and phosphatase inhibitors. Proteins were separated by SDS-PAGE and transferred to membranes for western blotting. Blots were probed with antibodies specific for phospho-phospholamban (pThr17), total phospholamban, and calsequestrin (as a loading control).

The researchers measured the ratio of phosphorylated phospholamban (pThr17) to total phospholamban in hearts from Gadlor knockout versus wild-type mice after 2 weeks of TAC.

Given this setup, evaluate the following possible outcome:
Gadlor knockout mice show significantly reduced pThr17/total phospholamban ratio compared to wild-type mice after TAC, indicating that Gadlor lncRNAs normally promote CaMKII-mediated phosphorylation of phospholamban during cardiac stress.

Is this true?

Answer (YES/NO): YES